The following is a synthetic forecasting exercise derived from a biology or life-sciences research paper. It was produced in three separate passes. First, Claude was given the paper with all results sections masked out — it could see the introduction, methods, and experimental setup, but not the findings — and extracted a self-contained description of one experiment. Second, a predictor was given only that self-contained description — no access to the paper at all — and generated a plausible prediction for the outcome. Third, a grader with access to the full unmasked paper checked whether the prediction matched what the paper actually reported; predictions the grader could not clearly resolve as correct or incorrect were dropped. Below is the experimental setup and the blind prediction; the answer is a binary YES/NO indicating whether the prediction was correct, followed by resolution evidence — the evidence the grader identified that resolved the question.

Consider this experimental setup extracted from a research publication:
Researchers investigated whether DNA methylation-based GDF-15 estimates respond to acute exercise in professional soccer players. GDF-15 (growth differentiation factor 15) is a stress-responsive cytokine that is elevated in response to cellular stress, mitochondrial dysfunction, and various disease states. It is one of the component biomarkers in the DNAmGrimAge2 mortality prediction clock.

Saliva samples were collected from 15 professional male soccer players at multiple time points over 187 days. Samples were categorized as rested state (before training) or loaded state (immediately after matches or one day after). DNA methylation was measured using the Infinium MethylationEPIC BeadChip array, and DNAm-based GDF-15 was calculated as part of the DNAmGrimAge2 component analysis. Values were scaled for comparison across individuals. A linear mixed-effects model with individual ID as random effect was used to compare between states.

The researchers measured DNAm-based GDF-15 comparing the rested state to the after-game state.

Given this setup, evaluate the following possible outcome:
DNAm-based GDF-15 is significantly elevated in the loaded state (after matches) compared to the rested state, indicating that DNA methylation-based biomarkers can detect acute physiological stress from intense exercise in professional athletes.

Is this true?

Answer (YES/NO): NO